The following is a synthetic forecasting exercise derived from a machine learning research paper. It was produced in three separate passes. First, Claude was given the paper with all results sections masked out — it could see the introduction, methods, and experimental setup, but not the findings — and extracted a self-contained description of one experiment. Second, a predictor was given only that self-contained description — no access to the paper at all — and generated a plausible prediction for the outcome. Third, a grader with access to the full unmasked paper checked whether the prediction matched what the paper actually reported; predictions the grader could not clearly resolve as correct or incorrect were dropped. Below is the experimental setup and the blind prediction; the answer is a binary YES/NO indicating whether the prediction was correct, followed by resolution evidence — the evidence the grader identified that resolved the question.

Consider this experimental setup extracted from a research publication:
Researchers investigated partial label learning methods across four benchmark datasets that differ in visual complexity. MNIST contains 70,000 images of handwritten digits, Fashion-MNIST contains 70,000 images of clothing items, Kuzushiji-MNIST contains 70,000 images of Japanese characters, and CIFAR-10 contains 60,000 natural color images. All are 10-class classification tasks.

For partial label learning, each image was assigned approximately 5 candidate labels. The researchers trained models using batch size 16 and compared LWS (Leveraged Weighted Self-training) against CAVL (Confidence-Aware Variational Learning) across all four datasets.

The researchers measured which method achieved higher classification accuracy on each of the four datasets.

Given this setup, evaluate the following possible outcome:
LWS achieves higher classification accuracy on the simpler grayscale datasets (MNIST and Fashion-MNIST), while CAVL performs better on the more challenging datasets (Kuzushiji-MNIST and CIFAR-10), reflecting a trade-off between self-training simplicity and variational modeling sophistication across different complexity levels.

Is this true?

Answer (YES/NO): NO